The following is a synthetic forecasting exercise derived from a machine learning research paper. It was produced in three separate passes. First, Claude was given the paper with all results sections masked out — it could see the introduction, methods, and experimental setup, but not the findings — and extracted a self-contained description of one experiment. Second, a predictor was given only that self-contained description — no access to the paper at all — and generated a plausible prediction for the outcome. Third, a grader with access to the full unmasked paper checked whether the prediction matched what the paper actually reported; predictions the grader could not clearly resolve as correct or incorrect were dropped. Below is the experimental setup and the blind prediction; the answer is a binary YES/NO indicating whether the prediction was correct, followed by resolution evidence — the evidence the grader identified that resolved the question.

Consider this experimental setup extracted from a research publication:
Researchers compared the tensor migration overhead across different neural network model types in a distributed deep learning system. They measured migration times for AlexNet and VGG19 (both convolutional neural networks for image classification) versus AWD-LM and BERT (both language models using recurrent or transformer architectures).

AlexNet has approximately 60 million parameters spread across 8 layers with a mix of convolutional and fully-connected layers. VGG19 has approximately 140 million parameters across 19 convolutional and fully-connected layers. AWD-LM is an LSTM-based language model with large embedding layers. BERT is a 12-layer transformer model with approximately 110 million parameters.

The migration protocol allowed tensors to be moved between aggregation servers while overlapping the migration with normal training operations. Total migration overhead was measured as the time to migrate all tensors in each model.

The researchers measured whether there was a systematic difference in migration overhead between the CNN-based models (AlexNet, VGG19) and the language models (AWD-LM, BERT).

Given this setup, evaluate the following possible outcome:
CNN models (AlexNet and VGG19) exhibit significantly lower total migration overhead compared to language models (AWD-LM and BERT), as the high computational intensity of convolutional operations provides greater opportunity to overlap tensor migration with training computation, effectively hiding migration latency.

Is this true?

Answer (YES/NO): NO